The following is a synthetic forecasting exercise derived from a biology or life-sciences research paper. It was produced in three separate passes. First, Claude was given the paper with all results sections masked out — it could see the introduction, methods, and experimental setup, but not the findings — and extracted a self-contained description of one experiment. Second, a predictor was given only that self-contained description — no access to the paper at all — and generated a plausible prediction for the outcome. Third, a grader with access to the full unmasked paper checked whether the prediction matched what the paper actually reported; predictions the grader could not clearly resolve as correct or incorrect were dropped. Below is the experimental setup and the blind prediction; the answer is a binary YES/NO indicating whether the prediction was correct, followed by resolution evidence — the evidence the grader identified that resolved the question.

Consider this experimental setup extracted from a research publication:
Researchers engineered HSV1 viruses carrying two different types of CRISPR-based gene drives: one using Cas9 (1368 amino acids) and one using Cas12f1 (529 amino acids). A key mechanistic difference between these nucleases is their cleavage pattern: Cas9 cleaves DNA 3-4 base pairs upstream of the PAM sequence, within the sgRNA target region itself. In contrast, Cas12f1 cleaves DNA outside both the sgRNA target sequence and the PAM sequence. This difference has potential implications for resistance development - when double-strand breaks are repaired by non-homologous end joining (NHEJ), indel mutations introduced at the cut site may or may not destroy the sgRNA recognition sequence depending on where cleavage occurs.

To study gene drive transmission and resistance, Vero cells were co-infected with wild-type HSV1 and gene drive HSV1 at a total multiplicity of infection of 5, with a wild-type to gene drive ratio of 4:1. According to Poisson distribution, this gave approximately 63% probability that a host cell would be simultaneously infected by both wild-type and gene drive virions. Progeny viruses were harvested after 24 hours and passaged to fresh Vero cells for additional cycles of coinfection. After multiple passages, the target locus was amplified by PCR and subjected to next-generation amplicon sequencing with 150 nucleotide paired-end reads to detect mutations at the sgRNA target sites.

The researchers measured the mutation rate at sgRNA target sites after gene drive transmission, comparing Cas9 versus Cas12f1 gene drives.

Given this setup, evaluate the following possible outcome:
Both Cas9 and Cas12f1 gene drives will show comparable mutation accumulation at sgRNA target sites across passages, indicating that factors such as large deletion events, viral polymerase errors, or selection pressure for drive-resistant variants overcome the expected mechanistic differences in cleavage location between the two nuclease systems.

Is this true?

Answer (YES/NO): NO